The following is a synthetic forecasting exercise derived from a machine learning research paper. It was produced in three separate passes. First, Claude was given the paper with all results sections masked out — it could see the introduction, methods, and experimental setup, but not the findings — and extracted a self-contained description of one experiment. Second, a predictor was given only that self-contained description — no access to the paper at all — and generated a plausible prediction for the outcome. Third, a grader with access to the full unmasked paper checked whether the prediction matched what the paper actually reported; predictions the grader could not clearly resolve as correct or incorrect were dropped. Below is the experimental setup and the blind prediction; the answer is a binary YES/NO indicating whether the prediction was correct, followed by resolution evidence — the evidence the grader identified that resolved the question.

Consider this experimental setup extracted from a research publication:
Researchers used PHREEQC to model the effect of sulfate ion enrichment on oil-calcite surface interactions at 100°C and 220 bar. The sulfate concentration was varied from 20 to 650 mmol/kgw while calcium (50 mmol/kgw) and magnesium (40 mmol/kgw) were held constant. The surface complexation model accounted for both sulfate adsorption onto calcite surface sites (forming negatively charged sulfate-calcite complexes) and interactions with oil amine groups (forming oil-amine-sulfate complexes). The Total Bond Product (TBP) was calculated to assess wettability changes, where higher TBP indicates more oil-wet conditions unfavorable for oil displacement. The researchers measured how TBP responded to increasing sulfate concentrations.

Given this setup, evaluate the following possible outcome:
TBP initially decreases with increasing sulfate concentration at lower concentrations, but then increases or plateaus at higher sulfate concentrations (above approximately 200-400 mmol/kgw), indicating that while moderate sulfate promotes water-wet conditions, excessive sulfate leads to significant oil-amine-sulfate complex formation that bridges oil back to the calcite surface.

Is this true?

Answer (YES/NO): NO